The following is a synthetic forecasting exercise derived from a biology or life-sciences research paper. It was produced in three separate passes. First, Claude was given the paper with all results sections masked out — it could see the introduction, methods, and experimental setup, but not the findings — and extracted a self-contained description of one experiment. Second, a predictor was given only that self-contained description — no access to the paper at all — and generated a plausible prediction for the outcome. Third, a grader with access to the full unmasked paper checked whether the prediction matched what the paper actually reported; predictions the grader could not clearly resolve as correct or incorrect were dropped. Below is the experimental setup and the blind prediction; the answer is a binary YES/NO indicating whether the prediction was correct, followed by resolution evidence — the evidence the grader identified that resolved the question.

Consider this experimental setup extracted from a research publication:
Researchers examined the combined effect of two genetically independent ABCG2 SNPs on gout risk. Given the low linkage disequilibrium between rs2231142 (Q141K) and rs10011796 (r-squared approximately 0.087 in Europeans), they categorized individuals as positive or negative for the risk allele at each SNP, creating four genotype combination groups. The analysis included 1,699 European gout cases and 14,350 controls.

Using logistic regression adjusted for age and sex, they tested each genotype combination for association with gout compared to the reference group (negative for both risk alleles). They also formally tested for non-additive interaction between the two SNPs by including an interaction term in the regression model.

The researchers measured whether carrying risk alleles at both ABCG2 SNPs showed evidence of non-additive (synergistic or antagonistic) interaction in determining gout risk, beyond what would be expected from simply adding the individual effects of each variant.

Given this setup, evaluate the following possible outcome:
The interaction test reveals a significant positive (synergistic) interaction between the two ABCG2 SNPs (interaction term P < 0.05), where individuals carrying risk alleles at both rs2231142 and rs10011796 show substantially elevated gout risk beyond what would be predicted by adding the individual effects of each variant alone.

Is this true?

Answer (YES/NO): NO